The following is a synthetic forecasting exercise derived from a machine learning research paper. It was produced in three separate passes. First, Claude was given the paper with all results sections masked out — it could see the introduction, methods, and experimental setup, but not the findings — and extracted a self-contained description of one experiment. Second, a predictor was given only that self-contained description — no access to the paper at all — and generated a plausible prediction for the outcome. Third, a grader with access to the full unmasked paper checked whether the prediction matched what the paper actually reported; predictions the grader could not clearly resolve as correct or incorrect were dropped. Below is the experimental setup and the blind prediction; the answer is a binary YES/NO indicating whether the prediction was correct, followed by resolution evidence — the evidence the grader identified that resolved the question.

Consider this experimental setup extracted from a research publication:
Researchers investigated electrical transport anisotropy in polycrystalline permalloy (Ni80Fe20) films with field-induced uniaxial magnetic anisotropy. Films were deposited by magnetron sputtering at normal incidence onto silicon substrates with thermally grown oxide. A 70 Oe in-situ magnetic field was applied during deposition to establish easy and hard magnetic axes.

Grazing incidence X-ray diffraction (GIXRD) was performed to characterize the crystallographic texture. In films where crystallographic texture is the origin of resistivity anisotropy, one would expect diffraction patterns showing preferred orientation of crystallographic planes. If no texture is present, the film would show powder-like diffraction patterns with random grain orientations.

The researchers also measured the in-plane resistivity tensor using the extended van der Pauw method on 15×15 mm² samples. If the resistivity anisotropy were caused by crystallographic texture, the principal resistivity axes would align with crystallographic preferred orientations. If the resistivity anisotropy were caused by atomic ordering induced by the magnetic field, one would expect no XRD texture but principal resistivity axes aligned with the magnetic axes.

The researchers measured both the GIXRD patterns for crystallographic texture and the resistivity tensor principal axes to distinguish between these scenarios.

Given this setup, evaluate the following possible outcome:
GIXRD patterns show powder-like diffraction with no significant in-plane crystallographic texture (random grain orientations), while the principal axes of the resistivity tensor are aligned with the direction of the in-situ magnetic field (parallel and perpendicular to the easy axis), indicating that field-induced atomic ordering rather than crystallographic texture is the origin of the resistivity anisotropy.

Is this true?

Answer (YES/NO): YES